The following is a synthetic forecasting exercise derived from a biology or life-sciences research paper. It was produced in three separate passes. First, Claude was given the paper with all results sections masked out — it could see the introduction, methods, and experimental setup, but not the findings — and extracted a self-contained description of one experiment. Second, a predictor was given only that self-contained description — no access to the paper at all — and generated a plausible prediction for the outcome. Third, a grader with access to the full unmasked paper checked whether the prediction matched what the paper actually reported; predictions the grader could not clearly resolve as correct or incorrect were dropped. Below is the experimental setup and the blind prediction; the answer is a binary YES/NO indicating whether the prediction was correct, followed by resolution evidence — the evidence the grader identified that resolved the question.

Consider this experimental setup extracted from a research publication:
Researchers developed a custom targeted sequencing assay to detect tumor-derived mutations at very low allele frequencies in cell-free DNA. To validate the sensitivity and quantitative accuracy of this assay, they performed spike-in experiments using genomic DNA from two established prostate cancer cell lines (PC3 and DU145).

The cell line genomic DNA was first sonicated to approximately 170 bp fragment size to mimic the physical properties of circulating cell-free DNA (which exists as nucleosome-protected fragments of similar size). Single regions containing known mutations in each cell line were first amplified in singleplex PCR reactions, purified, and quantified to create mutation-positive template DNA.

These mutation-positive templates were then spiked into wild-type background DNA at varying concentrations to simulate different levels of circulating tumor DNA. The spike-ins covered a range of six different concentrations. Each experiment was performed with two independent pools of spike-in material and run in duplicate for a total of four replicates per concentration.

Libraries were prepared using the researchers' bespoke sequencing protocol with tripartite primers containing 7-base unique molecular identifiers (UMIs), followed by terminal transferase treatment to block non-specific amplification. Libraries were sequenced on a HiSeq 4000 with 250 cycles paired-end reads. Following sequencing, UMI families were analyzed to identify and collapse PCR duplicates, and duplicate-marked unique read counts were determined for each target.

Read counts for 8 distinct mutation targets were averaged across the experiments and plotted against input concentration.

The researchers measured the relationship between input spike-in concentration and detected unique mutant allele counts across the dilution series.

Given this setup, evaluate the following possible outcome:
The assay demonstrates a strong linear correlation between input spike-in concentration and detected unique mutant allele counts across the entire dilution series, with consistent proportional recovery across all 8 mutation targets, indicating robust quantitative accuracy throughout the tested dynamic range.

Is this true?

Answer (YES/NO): NO